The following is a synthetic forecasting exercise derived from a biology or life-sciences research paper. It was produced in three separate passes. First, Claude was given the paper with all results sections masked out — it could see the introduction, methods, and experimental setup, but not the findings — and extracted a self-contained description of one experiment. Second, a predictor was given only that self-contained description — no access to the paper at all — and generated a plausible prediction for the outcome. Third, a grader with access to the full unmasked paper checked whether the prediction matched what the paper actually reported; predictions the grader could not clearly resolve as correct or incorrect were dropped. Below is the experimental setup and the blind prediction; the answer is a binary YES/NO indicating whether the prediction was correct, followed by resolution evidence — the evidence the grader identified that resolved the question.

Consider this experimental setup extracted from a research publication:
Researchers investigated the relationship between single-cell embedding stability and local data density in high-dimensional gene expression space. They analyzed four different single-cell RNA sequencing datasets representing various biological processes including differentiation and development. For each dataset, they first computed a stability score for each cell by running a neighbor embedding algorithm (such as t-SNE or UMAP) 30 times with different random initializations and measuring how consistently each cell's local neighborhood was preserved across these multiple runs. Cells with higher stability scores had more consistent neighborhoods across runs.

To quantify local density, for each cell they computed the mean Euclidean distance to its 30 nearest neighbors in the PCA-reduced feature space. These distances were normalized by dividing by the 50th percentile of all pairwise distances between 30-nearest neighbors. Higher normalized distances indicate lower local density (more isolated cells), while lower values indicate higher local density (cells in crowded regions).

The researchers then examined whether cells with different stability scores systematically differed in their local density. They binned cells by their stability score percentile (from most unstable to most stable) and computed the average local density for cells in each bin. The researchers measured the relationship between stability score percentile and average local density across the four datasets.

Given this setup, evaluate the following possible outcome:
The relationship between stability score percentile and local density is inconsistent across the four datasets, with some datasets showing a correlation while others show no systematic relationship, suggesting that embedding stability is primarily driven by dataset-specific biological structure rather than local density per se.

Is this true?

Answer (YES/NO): NO